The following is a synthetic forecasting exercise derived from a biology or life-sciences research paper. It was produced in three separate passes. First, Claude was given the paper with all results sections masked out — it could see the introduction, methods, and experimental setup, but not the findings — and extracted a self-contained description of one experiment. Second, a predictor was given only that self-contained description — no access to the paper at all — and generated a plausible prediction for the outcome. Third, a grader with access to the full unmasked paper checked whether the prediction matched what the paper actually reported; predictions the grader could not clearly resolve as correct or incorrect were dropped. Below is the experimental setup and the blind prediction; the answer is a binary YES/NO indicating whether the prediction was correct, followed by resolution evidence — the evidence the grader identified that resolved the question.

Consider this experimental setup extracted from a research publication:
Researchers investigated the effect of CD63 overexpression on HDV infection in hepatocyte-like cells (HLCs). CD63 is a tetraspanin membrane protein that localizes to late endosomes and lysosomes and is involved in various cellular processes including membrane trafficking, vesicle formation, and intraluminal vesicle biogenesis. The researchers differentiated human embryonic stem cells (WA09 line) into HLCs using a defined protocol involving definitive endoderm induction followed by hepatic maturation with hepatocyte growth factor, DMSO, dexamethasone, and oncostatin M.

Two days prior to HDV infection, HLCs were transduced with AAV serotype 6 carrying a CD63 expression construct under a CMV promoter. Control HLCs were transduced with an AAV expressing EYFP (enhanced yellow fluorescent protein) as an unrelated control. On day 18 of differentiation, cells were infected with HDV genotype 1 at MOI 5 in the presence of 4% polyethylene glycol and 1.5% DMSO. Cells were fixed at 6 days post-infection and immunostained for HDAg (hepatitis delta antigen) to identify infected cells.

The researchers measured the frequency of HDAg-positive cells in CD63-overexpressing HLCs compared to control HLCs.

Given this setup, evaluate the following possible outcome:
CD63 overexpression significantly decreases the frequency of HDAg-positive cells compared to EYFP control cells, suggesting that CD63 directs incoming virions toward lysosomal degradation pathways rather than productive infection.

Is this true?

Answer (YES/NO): NO